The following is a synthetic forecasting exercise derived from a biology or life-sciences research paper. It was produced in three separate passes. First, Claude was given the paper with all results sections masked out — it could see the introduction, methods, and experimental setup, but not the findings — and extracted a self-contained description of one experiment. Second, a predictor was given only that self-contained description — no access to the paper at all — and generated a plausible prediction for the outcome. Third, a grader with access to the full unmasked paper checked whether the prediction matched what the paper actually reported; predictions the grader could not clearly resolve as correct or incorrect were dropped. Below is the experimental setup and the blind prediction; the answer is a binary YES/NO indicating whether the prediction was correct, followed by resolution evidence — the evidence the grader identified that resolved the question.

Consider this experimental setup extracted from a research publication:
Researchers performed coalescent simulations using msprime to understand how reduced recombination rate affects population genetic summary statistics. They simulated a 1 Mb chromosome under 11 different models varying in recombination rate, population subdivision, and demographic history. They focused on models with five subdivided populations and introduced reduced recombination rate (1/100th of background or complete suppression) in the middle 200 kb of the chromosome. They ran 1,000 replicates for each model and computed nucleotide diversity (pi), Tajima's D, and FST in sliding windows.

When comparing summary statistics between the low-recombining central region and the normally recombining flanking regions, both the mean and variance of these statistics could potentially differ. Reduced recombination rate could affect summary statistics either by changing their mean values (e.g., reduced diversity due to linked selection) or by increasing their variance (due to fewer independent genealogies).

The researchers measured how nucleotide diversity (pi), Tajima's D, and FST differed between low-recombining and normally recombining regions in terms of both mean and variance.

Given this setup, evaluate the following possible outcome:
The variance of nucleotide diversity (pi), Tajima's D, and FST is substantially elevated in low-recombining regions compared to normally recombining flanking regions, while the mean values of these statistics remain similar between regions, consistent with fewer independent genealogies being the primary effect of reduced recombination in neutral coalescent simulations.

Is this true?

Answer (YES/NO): YES